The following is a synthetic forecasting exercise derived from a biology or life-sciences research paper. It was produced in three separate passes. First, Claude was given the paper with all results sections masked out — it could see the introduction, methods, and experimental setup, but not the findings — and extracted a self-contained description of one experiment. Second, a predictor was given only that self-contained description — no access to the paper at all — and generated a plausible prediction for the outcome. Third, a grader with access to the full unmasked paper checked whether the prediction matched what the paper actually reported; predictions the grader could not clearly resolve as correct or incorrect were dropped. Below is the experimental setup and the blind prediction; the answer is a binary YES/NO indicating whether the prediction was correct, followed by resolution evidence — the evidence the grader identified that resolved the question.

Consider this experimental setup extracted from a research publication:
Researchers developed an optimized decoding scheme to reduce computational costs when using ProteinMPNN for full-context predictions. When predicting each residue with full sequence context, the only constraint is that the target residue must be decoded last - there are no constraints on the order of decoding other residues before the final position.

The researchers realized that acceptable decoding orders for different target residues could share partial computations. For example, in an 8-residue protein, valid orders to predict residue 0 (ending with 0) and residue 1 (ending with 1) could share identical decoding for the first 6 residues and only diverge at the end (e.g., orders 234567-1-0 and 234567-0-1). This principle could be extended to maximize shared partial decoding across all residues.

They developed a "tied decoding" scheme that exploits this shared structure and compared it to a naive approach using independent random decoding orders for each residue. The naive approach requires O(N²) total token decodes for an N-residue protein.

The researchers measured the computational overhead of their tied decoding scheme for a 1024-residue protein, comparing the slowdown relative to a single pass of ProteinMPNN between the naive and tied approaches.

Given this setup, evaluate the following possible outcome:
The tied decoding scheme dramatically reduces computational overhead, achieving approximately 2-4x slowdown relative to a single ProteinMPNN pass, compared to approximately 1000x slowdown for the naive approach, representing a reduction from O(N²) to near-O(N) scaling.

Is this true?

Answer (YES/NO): NO